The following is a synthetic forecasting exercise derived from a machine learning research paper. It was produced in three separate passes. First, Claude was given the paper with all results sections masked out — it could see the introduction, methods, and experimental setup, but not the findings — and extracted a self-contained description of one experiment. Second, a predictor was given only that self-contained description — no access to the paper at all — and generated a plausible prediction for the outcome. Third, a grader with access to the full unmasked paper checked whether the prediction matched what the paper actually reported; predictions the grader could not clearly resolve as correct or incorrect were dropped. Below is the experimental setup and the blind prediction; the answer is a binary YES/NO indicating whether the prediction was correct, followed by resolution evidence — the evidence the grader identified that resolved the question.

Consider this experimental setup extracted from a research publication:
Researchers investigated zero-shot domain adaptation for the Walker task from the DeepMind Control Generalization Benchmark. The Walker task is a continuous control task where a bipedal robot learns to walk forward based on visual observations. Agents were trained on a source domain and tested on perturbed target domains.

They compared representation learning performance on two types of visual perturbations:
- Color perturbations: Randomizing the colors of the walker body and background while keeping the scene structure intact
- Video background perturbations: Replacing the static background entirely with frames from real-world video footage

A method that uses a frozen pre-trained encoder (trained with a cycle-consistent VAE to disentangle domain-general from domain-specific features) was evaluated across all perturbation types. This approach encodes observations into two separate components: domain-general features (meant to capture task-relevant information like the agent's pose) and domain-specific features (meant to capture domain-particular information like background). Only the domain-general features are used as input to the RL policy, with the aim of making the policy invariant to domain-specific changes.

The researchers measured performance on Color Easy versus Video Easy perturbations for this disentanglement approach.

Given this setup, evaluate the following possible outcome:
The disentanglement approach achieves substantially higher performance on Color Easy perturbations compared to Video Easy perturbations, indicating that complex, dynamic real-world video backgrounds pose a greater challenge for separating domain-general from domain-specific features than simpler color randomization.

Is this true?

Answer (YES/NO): YES